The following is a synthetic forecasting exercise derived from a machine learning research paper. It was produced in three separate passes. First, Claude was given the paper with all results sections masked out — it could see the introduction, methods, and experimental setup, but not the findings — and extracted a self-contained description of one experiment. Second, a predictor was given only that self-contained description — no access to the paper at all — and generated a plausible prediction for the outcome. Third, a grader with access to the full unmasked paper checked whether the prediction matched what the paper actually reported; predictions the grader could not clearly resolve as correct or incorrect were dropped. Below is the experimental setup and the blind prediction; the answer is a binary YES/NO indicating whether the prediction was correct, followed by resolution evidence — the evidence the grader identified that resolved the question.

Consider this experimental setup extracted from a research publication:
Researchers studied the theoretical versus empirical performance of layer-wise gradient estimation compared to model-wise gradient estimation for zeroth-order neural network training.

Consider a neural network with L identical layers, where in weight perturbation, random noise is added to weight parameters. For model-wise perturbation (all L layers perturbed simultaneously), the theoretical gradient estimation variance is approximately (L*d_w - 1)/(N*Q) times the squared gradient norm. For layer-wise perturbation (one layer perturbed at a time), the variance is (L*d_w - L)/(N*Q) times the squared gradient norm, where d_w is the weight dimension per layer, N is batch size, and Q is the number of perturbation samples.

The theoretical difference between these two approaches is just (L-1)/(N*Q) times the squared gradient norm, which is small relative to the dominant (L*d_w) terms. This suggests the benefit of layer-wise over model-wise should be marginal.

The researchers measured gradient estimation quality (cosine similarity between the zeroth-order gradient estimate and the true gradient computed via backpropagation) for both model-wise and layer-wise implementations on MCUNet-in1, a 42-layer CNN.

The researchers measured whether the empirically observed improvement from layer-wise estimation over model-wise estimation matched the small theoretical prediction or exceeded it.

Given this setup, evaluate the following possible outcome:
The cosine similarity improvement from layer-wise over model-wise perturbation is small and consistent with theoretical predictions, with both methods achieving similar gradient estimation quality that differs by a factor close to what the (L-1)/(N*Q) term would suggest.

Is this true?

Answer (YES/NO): NO